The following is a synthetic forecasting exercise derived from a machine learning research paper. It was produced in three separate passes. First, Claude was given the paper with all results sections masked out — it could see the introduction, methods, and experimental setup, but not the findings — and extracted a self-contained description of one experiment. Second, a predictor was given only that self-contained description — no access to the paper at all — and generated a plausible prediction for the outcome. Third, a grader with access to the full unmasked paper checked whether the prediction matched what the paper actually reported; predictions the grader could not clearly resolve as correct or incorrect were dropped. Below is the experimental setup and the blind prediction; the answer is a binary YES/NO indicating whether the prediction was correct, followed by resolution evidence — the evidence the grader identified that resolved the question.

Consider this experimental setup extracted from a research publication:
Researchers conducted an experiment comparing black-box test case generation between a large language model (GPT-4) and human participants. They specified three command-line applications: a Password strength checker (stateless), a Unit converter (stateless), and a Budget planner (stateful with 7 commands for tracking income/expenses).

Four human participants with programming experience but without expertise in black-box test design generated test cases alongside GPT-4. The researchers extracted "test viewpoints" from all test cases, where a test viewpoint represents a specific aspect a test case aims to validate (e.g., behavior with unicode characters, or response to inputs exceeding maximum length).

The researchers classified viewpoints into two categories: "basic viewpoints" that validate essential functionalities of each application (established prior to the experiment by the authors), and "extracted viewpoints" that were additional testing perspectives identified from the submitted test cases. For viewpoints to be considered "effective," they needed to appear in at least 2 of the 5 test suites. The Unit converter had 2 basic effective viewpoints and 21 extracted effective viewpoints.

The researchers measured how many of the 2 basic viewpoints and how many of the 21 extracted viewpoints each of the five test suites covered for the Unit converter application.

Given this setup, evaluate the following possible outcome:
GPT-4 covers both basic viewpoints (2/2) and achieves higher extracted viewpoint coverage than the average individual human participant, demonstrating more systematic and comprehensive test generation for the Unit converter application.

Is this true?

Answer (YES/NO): YES